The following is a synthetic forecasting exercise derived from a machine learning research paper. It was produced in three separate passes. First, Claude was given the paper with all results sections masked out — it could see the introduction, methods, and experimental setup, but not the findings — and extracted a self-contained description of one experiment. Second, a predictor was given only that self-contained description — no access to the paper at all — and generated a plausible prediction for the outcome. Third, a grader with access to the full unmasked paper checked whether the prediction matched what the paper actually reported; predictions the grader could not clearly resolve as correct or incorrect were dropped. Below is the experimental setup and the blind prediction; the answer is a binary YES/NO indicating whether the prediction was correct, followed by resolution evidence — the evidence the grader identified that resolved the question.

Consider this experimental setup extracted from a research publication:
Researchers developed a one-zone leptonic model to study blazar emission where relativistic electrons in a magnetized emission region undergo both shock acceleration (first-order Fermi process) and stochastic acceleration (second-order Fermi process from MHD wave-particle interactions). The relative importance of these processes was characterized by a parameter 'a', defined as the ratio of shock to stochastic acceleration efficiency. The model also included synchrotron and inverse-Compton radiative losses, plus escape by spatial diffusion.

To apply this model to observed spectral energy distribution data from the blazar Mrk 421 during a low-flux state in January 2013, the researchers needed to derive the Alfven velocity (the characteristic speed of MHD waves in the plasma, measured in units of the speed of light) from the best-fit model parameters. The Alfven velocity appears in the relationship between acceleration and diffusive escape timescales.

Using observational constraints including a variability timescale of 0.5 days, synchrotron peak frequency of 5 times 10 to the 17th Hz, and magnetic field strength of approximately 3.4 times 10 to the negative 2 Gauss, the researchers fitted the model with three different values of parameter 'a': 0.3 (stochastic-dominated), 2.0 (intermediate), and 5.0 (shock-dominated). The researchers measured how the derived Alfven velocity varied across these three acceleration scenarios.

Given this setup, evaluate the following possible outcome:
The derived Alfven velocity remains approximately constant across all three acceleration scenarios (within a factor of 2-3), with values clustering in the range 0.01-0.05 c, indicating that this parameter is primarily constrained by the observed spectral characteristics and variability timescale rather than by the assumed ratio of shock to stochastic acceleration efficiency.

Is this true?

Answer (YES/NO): NO